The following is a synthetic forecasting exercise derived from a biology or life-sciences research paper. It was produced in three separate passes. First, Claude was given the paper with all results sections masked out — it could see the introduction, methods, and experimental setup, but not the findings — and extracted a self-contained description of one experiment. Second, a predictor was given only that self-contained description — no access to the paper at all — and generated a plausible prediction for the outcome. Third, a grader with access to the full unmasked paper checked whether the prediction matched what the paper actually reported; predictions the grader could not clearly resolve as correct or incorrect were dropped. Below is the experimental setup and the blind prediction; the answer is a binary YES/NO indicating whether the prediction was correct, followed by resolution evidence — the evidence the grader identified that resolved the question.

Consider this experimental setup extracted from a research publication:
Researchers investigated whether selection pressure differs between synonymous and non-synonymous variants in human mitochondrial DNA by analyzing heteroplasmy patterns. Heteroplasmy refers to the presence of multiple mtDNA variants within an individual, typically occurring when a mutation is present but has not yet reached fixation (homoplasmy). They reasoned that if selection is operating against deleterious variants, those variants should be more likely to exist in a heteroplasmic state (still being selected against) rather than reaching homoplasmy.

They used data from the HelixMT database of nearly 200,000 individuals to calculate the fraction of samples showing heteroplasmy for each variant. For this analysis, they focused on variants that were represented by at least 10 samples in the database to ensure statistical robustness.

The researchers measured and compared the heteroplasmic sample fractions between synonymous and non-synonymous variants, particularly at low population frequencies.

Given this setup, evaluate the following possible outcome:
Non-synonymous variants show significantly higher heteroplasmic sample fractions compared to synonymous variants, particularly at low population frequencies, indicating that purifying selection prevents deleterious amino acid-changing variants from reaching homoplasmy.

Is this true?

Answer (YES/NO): YES